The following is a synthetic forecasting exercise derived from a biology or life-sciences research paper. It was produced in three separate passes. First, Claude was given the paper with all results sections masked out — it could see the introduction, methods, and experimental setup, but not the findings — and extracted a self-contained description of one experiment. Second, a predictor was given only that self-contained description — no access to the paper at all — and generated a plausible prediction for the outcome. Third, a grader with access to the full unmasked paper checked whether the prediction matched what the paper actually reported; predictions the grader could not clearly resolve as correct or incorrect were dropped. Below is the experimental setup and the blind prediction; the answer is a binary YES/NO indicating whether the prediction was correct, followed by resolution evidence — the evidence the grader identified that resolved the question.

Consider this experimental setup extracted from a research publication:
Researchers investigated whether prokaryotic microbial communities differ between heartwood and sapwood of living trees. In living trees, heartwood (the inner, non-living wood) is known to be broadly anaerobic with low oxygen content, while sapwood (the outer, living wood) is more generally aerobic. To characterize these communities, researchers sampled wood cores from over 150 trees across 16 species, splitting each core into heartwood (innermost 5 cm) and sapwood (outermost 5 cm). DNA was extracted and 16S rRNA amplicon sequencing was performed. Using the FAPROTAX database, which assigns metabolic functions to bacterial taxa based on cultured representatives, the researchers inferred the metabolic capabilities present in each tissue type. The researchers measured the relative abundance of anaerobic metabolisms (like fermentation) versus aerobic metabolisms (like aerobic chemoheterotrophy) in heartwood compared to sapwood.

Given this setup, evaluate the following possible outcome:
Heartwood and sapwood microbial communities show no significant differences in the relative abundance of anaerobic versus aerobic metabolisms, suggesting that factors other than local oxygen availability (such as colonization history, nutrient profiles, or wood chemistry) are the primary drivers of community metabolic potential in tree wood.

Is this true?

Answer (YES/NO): NO